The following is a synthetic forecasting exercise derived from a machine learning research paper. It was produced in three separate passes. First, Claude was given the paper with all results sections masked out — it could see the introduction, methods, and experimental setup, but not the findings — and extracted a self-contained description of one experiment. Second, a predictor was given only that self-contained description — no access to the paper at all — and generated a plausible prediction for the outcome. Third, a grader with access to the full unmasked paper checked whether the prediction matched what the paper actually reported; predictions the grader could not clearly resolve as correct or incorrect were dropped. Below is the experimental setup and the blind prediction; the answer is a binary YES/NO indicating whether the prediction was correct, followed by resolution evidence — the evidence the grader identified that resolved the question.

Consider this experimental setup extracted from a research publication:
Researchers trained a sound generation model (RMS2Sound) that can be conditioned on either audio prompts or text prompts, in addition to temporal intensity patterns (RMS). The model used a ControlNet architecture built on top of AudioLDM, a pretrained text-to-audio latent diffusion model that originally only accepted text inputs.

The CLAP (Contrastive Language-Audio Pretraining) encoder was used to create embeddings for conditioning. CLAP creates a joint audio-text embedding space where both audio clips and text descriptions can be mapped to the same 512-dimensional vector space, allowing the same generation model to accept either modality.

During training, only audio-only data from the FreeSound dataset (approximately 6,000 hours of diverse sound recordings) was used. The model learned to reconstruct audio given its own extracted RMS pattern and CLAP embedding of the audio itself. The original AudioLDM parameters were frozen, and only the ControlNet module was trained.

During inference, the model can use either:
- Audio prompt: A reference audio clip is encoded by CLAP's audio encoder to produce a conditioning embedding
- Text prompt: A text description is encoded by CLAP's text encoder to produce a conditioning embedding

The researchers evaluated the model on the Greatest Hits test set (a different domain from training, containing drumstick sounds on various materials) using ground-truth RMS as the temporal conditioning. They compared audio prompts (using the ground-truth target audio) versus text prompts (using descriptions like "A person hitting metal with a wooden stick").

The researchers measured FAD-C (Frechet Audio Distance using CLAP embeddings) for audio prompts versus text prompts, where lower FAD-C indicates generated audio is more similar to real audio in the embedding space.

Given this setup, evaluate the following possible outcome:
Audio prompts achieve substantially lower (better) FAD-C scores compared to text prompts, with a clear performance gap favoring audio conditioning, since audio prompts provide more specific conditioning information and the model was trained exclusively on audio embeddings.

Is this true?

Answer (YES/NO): YES